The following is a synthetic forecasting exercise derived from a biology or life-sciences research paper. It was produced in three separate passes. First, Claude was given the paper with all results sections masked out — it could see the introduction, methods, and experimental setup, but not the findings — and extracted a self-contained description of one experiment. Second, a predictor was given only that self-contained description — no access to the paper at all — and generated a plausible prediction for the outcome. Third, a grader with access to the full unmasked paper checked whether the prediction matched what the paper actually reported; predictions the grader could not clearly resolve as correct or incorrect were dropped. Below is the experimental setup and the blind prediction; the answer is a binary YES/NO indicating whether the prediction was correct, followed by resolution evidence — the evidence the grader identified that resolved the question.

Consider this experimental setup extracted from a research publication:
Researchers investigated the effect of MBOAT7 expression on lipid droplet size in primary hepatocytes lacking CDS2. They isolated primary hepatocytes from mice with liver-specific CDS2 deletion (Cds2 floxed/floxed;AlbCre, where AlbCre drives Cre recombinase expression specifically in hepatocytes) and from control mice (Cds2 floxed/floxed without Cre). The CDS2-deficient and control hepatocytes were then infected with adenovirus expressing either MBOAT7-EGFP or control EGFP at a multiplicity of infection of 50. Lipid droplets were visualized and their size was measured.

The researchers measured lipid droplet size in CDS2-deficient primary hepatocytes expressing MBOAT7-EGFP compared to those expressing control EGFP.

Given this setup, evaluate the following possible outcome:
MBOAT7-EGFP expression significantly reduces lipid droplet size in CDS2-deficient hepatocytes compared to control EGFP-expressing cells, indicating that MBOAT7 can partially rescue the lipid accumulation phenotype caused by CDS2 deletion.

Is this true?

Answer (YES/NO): YES